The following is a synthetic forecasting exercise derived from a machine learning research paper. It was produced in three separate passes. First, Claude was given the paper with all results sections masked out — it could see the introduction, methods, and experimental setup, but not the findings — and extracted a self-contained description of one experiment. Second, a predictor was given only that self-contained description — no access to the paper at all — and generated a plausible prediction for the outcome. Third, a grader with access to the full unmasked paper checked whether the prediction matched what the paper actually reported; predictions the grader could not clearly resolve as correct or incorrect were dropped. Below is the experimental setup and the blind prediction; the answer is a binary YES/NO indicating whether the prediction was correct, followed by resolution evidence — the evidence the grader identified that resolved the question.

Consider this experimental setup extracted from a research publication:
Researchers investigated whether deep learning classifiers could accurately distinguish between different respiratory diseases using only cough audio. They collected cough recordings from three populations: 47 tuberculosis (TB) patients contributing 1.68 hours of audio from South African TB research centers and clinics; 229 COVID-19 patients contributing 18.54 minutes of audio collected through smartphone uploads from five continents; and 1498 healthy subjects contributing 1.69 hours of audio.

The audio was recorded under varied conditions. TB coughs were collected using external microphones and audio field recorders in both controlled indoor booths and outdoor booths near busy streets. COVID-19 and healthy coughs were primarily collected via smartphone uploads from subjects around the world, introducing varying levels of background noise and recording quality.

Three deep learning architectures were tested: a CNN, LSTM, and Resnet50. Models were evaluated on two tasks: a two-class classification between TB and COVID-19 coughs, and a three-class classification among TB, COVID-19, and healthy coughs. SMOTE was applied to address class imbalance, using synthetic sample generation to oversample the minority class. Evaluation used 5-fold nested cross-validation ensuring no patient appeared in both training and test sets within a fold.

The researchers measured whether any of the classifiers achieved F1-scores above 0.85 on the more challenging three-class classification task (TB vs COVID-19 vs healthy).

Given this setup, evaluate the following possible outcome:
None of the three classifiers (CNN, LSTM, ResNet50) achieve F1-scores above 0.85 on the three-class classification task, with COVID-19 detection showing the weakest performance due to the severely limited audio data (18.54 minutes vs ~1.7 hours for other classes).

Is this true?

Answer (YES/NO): NO